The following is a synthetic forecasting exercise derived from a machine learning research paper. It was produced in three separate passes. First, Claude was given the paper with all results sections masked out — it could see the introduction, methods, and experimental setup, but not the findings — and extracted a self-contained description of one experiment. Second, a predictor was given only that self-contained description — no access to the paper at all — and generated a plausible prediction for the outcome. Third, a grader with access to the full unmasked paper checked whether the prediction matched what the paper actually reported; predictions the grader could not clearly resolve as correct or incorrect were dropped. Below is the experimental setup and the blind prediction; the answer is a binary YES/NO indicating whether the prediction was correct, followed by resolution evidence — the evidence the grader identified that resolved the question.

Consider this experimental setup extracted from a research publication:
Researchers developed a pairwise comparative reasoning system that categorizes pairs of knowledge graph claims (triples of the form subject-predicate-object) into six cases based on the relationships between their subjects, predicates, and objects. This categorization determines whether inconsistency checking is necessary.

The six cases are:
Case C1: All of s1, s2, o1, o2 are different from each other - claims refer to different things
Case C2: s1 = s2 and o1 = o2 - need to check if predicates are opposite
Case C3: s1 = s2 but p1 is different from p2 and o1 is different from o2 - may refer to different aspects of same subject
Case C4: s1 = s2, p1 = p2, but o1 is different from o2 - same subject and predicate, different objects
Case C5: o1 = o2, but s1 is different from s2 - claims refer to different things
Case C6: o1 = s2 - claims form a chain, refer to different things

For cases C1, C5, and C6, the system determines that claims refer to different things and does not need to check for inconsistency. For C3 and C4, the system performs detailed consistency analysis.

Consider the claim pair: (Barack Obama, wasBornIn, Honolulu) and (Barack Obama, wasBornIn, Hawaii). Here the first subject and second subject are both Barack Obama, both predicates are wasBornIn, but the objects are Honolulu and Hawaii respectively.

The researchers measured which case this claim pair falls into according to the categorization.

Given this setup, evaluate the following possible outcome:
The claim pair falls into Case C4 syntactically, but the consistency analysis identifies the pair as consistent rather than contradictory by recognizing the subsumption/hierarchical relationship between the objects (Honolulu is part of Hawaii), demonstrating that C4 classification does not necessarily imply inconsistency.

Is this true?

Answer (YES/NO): YES